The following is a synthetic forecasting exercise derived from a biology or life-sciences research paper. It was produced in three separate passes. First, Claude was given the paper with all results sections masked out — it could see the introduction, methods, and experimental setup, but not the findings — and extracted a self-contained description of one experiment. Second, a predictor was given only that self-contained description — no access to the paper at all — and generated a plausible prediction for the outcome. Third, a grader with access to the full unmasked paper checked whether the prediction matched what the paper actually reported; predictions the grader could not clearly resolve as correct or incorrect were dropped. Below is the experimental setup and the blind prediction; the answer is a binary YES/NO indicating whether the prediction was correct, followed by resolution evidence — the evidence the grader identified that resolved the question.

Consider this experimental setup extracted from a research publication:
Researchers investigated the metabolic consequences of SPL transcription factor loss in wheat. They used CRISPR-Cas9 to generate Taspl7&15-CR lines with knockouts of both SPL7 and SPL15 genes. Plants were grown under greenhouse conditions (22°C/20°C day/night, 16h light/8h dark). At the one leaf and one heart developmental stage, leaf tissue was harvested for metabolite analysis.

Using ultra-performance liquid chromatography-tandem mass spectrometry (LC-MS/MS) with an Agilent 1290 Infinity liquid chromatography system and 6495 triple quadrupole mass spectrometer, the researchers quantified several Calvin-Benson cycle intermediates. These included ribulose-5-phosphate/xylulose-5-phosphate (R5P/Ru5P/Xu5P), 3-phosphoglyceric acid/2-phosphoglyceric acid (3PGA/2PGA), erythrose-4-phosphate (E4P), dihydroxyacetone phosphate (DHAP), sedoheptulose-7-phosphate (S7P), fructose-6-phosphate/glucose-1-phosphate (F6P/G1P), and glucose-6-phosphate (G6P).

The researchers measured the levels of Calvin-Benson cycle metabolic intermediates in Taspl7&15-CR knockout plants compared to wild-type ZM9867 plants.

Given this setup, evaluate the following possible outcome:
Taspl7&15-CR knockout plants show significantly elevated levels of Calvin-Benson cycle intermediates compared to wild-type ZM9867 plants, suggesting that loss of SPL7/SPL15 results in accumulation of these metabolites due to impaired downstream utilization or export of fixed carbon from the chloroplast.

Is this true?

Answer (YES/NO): NO